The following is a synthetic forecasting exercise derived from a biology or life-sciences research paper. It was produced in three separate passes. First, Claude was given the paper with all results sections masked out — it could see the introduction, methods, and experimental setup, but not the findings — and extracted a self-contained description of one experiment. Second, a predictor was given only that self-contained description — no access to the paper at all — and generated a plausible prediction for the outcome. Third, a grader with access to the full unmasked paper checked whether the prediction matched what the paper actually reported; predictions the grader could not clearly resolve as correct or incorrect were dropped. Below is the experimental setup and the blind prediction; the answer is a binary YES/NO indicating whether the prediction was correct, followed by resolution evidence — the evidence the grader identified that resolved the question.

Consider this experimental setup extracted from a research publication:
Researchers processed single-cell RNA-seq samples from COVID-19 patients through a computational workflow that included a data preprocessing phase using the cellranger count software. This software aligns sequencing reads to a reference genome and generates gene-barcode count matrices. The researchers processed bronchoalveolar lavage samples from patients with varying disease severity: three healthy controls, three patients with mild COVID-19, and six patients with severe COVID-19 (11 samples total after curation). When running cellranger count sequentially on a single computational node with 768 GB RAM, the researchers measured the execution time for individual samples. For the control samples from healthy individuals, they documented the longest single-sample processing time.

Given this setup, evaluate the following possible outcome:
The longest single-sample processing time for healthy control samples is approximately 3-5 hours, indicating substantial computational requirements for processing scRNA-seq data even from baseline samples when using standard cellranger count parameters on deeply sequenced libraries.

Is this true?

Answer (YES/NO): NO